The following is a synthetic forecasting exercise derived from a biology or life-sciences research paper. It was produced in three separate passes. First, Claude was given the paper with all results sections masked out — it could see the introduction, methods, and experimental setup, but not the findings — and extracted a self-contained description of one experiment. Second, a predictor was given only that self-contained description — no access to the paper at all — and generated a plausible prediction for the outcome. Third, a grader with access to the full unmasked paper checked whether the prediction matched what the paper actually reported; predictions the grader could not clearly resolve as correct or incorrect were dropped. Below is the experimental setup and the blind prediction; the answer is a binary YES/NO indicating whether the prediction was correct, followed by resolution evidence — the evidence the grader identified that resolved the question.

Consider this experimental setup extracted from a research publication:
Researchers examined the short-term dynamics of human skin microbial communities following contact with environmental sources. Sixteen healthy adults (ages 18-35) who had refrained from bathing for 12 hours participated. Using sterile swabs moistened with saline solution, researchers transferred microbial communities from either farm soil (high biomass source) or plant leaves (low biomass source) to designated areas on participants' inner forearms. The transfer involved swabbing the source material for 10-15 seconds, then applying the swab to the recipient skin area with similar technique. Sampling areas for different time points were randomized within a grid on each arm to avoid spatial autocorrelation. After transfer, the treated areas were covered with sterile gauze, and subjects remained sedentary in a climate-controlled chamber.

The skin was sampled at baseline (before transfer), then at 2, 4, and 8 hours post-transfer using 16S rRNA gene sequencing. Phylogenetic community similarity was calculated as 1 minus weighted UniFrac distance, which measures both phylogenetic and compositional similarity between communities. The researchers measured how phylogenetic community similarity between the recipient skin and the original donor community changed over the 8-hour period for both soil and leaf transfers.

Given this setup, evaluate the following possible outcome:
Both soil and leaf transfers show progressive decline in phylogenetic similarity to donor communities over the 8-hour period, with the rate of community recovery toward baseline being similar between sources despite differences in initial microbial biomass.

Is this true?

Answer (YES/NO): NO